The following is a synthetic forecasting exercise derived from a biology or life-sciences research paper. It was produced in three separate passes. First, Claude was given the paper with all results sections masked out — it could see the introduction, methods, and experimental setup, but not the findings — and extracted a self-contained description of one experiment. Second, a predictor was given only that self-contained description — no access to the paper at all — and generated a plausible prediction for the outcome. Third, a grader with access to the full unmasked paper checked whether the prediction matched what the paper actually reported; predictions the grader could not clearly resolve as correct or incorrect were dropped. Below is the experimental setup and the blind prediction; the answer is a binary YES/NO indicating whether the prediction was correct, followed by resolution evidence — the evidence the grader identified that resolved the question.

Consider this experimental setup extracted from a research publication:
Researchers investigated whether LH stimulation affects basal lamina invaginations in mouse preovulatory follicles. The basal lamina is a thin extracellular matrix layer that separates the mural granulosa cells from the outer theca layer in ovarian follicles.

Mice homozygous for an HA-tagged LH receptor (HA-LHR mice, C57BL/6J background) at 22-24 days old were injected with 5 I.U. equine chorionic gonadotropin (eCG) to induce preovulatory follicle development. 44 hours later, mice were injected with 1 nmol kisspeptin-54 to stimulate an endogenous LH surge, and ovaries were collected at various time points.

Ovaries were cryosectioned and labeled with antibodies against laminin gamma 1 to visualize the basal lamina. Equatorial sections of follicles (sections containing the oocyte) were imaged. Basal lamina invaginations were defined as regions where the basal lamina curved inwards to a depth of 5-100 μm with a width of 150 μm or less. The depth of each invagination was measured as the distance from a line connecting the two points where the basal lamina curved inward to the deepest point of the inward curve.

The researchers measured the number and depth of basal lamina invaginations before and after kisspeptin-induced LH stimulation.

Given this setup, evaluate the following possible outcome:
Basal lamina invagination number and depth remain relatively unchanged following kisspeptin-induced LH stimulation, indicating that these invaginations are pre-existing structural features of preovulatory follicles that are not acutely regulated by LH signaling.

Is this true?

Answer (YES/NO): NO